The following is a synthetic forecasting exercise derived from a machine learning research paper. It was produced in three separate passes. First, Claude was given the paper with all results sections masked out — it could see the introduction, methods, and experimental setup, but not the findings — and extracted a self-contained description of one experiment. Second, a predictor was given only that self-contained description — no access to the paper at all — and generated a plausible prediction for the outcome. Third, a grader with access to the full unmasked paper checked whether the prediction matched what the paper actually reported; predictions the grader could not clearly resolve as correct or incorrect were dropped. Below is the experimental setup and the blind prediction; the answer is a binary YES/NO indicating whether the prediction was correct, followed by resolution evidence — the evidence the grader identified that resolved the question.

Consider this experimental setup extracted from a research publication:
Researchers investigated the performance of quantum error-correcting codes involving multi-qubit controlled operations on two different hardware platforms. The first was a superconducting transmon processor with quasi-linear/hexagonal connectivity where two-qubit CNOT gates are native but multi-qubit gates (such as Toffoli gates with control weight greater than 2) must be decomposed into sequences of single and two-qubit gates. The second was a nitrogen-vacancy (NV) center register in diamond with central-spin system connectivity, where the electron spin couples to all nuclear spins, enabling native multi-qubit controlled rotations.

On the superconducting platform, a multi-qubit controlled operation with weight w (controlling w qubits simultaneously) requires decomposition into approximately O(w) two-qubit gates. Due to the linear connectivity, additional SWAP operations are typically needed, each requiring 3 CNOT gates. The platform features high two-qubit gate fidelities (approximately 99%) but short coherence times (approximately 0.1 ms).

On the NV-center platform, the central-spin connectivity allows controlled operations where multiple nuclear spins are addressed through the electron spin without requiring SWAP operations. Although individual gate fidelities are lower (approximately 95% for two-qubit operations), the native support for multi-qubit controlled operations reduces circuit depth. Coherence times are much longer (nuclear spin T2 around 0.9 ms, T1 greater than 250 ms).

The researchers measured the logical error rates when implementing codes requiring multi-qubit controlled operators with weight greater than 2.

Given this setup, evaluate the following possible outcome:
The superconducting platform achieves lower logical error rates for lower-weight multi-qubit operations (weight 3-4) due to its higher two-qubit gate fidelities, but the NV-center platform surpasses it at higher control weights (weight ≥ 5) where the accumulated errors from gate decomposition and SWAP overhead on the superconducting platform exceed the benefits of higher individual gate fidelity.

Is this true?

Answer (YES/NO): NO